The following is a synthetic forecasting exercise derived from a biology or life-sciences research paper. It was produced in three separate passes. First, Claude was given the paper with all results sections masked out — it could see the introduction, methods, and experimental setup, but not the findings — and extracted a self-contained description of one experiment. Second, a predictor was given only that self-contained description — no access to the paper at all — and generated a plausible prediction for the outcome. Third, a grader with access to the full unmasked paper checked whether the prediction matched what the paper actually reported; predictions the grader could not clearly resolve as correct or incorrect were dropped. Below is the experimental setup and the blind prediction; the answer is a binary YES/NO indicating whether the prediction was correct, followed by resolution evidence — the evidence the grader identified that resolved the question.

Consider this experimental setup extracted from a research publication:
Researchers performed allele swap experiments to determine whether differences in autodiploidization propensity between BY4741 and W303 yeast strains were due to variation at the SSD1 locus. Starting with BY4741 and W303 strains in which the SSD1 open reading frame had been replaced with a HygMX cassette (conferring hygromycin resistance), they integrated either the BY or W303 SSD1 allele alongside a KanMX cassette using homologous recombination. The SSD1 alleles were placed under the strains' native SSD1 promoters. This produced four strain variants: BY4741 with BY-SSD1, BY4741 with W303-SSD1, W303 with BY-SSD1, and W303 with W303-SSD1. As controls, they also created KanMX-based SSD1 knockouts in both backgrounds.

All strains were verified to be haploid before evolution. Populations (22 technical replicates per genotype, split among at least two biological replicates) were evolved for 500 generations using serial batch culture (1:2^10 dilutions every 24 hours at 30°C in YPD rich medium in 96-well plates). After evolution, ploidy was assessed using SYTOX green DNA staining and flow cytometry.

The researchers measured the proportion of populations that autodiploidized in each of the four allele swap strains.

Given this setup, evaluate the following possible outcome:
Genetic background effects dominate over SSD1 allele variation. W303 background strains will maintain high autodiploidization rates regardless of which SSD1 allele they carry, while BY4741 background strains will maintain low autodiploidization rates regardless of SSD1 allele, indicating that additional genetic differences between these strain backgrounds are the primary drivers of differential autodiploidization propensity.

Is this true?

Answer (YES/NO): NO